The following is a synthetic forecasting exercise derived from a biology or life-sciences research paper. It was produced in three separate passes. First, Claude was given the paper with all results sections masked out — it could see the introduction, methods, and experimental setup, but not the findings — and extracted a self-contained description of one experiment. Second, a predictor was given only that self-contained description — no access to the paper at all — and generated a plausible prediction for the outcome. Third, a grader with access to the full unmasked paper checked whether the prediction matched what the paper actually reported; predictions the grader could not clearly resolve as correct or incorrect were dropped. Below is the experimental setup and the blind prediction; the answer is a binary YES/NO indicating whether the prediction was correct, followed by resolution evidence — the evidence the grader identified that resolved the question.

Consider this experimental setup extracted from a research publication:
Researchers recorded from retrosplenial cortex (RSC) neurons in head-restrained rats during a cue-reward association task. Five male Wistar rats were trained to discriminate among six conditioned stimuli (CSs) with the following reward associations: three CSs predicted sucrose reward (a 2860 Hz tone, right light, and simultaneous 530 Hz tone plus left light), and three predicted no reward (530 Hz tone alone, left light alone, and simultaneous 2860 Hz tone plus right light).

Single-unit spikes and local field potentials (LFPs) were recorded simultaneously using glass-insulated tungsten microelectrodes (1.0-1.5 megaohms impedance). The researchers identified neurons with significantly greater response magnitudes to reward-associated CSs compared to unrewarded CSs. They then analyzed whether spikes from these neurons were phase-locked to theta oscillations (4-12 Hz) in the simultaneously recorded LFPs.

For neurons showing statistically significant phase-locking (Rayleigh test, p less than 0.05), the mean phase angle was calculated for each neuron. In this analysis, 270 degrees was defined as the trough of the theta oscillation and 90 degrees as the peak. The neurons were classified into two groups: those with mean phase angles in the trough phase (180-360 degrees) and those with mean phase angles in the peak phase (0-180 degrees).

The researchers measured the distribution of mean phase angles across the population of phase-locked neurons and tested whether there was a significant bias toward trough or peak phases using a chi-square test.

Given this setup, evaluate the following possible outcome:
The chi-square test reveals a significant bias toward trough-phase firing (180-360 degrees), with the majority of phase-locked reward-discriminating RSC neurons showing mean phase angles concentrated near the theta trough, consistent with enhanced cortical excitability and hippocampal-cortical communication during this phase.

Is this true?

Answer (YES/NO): YES